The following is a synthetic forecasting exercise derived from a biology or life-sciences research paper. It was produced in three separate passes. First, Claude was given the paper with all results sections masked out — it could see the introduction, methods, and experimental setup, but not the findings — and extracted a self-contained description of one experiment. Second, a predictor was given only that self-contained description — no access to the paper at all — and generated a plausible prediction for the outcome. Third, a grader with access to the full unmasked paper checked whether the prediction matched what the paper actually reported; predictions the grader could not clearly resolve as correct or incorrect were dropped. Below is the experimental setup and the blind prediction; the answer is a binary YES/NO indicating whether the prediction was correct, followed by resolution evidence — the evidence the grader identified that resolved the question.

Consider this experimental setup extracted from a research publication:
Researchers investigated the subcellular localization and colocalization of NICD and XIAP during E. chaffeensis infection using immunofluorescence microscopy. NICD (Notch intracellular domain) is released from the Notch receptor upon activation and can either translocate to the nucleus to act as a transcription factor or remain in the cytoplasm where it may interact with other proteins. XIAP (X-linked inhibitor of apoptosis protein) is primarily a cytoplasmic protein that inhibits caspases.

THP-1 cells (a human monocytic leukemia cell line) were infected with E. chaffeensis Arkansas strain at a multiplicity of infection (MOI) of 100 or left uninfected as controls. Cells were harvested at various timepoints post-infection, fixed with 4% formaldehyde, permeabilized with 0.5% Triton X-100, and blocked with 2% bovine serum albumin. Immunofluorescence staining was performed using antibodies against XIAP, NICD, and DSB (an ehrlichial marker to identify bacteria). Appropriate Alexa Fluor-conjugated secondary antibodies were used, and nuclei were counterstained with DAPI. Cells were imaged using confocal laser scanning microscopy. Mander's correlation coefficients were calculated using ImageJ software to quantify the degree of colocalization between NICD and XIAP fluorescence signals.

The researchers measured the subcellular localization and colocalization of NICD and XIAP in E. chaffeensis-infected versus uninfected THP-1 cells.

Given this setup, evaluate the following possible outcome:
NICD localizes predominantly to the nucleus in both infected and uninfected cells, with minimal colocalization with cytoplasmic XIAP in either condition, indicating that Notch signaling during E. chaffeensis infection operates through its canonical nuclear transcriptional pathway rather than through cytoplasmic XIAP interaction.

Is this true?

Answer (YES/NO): NO